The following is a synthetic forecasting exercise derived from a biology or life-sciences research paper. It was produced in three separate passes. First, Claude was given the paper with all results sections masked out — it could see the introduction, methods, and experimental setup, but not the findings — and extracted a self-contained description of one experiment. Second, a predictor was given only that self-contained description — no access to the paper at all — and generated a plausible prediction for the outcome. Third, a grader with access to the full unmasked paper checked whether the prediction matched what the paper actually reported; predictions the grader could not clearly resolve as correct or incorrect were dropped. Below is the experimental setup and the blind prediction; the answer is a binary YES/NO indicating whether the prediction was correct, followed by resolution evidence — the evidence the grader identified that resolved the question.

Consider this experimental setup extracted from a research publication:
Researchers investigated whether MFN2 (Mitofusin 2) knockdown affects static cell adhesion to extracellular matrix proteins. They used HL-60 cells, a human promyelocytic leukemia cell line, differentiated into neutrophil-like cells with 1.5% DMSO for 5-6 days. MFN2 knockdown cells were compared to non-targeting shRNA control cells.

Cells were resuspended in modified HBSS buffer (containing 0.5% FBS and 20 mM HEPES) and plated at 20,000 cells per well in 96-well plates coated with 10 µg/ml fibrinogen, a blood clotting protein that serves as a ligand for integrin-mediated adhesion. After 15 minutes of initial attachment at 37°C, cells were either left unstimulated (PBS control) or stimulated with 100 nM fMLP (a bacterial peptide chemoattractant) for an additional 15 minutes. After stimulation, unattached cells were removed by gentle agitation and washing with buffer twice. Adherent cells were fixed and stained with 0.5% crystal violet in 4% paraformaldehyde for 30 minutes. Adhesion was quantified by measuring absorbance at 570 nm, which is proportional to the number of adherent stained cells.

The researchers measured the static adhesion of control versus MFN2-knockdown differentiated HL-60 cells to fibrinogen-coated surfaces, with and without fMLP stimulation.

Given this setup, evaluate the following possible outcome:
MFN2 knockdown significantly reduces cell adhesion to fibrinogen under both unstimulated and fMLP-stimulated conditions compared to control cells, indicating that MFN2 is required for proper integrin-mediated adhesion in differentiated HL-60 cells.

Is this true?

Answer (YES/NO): YES